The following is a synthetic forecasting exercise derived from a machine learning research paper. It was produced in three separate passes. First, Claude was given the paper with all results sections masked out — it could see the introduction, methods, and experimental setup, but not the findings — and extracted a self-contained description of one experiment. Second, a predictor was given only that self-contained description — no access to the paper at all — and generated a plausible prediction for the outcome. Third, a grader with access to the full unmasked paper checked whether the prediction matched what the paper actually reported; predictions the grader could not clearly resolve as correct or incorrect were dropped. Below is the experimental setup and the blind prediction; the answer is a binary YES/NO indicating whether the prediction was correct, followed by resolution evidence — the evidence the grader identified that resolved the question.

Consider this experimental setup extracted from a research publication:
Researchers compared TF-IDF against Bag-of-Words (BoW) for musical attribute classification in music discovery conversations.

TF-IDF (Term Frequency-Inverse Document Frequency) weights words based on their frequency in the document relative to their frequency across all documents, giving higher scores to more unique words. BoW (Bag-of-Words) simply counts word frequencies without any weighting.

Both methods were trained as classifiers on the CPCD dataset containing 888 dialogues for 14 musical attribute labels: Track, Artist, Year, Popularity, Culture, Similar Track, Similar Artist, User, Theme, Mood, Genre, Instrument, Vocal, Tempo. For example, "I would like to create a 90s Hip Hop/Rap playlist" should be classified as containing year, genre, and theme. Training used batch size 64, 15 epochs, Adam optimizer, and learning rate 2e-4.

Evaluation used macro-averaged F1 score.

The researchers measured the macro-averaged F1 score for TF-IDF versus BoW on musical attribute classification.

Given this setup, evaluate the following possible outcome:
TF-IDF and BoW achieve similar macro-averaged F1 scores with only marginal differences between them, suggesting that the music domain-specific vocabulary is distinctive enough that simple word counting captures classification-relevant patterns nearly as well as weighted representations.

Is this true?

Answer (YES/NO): NO